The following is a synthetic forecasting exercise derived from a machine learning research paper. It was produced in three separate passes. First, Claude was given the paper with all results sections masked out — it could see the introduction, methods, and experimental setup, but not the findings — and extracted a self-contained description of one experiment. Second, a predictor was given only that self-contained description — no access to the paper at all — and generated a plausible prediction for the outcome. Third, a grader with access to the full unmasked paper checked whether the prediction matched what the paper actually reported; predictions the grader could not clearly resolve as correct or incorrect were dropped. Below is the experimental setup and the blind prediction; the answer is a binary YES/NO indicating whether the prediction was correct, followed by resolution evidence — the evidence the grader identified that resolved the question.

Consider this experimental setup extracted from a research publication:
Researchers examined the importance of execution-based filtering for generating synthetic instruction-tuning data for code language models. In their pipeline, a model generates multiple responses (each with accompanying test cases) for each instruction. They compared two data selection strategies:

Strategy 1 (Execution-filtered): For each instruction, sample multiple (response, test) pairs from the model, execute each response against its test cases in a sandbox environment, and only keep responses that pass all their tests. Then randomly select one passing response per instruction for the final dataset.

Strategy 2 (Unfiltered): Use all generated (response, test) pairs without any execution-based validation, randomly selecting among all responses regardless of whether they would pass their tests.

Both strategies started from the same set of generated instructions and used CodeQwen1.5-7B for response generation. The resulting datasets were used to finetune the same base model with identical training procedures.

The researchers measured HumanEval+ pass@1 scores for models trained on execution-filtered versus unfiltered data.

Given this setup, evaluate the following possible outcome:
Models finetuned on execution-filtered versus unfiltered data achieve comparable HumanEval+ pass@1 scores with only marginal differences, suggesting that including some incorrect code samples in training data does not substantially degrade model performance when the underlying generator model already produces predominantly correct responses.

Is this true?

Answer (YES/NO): NO